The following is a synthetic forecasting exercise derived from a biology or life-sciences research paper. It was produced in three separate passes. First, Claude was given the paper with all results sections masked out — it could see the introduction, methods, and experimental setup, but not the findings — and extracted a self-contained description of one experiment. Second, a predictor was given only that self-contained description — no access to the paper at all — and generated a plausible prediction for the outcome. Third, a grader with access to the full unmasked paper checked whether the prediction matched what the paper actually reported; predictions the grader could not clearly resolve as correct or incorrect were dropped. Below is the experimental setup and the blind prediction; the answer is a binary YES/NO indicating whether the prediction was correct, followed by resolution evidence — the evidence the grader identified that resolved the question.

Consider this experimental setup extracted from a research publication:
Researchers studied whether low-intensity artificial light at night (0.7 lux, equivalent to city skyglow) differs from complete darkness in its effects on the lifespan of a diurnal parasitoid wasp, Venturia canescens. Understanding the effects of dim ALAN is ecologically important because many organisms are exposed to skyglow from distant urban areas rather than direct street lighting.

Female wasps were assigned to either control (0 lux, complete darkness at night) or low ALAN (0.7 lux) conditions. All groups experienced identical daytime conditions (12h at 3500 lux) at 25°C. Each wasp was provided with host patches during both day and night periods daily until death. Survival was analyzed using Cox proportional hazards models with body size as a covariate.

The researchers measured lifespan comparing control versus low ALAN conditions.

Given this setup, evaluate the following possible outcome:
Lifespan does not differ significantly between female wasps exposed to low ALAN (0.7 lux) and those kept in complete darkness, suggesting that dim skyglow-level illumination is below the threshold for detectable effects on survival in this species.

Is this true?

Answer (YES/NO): YES